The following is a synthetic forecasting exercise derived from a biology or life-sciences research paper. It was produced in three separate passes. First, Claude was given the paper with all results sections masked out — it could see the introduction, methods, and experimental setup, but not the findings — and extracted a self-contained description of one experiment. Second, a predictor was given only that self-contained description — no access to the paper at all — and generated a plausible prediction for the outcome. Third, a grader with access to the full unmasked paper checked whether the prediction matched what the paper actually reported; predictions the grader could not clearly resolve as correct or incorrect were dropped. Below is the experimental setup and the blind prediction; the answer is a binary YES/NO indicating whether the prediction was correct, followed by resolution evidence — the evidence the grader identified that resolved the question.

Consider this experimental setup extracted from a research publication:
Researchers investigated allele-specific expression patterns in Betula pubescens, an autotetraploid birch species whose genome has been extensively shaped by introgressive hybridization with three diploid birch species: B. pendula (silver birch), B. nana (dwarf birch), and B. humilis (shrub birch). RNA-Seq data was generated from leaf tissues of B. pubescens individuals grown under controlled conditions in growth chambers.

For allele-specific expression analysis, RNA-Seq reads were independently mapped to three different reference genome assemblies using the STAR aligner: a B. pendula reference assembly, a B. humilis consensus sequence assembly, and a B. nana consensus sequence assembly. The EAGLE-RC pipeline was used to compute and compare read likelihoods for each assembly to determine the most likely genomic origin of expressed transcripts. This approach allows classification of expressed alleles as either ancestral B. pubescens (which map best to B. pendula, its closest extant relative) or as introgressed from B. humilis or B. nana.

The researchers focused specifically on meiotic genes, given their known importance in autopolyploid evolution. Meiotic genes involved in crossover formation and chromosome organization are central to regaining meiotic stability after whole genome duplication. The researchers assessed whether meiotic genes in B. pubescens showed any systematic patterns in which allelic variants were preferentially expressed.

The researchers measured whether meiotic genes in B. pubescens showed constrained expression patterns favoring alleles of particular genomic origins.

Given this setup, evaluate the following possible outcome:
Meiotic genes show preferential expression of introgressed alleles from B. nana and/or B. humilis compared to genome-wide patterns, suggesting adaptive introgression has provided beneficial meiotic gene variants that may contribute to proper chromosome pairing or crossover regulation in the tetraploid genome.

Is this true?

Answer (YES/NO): YES